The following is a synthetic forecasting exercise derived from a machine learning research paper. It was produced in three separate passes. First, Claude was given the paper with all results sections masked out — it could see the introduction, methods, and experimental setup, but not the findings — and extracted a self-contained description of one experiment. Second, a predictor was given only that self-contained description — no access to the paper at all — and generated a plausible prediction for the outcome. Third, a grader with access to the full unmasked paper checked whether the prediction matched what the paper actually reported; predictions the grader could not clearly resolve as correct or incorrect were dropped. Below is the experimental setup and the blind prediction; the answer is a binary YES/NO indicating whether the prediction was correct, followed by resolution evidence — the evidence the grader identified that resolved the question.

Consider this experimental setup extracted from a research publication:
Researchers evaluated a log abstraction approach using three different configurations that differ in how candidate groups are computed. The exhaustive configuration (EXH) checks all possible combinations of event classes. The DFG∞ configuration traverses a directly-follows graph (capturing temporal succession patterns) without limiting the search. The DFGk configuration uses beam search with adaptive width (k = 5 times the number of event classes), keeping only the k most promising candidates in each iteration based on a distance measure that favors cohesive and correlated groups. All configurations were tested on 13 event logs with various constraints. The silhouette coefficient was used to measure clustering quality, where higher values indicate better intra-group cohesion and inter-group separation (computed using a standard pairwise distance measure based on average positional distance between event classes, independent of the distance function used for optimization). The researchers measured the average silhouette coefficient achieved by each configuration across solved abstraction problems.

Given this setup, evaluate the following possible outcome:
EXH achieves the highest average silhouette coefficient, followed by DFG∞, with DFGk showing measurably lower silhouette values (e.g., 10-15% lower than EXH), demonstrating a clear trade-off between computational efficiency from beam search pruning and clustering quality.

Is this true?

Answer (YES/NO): NO